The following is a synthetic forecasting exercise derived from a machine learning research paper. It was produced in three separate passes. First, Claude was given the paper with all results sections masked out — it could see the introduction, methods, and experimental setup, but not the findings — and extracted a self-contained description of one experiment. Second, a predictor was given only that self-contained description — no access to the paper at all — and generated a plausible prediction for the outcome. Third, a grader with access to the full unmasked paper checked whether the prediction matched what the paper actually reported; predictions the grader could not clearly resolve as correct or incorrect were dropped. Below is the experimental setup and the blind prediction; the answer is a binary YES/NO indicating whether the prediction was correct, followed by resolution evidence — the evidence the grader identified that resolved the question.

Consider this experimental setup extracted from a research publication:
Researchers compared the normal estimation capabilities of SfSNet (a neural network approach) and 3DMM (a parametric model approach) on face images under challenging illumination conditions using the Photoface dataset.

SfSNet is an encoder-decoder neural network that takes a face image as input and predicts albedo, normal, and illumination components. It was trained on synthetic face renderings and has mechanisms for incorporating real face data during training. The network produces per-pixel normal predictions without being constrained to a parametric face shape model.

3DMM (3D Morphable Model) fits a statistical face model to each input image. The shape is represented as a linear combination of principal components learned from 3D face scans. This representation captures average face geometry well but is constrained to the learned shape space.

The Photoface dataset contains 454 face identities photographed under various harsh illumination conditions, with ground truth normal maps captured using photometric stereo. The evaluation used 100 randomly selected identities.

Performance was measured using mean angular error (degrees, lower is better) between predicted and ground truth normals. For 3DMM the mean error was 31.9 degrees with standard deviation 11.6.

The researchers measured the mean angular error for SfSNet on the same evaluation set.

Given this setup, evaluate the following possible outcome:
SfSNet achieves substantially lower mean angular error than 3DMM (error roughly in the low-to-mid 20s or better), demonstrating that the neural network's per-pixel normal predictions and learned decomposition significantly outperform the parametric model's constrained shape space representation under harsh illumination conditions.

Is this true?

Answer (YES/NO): NO